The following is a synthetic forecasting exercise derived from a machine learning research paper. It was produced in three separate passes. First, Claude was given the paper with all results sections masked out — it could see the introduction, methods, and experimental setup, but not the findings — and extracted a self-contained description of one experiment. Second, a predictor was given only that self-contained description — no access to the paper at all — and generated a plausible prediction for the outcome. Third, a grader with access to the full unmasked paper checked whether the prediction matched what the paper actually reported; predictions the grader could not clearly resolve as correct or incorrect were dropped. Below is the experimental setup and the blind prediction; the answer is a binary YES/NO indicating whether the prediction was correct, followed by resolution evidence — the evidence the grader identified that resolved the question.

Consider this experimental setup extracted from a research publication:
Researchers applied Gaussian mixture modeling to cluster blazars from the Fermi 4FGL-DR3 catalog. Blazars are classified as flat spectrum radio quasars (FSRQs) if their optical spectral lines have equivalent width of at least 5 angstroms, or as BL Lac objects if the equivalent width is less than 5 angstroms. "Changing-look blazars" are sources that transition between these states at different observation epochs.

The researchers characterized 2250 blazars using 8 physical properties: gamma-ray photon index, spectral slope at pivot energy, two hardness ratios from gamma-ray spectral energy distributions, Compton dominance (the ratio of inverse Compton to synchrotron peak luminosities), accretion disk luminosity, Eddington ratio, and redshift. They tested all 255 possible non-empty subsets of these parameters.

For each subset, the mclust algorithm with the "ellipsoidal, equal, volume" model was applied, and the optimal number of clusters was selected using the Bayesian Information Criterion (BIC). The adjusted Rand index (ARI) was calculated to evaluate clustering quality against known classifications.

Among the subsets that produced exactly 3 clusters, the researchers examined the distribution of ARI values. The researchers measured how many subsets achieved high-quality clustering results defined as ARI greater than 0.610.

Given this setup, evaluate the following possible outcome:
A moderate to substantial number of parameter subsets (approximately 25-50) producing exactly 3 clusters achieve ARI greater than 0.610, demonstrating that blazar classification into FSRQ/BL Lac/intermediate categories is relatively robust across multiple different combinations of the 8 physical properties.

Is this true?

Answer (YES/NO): NO